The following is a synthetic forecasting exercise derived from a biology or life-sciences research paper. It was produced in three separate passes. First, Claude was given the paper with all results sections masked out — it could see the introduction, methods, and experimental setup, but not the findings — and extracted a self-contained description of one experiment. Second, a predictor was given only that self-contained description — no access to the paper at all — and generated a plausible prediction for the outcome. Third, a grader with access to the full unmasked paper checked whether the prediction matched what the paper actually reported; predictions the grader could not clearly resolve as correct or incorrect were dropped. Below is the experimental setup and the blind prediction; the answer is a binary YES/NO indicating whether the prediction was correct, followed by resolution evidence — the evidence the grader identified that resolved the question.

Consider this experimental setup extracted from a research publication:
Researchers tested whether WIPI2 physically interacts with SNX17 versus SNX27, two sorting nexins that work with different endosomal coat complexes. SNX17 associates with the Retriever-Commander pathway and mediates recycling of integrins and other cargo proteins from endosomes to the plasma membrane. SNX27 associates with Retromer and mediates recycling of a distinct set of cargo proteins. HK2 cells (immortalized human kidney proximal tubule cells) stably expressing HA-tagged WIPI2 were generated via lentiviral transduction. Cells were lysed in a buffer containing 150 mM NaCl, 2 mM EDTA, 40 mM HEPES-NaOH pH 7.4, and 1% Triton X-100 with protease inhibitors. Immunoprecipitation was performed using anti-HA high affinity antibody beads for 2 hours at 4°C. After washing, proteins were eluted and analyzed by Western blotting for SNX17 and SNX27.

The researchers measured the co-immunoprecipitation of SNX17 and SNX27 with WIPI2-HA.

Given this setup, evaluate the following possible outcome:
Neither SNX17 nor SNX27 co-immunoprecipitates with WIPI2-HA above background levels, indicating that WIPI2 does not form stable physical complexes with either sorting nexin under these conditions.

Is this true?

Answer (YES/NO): NO